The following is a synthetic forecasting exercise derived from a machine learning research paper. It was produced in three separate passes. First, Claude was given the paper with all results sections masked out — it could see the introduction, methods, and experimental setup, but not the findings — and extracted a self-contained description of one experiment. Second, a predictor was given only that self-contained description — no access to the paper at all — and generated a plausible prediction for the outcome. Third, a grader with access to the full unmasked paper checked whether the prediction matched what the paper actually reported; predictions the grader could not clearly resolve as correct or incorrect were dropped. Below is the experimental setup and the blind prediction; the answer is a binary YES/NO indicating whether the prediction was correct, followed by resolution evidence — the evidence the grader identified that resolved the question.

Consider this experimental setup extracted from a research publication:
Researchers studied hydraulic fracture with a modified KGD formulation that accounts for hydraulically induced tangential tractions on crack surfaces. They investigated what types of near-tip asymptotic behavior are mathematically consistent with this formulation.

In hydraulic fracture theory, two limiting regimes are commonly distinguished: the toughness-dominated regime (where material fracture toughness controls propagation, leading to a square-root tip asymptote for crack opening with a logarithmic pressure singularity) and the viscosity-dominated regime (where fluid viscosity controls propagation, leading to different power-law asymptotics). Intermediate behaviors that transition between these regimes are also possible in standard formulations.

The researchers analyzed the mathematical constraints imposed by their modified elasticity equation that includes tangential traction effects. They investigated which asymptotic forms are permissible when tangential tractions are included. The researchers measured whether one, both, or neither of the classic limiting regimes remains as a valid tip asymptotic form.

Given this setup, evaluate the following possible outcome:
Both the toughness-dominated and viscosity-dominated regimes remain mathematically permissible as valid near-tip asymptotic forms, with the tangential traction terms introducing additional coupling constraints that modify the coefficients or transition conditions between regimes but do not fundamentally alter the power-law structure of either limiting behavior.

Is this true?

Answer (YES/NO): NO